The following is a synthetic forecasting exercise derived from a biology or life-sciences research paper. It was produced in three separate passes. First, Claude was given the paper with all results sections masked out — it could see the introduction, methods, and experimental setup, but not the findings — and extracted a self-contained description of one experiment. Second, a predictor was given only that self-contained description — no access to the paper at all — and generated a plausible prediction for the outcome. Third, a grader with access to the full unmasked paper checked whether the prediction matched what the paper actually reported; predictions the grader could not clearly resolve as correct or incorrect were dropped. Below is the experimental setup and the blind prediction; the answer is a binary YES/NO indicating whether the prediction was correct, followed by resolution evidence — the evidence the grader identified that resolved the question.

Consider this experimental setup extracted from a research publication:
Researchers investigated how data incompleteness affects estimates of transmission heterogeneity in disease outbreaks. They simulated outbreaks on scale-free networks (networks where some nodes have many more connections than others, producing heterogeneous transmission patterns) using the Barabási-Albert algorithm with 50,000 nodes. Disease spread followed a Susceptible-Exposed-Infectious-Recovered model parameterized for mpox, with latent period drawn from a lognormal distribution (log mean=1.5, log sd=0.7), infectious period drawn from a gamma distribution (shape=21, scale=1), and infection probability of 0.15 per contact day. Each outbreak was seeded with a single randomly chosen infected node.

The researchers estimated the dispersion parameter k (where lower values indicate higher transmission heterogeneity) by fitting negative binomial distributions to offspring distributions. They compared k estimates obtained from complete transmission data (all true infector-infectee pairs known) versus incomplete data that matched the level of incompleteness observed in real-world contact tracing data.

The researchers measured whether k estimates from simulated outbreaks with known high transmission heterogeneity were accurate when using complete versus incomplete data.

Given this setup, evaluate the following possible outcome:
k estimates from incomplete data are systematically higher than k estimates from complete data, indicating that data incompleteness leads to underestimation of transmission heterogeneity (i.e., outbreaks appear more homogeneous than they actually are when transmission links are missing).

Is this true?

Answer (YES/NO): YES